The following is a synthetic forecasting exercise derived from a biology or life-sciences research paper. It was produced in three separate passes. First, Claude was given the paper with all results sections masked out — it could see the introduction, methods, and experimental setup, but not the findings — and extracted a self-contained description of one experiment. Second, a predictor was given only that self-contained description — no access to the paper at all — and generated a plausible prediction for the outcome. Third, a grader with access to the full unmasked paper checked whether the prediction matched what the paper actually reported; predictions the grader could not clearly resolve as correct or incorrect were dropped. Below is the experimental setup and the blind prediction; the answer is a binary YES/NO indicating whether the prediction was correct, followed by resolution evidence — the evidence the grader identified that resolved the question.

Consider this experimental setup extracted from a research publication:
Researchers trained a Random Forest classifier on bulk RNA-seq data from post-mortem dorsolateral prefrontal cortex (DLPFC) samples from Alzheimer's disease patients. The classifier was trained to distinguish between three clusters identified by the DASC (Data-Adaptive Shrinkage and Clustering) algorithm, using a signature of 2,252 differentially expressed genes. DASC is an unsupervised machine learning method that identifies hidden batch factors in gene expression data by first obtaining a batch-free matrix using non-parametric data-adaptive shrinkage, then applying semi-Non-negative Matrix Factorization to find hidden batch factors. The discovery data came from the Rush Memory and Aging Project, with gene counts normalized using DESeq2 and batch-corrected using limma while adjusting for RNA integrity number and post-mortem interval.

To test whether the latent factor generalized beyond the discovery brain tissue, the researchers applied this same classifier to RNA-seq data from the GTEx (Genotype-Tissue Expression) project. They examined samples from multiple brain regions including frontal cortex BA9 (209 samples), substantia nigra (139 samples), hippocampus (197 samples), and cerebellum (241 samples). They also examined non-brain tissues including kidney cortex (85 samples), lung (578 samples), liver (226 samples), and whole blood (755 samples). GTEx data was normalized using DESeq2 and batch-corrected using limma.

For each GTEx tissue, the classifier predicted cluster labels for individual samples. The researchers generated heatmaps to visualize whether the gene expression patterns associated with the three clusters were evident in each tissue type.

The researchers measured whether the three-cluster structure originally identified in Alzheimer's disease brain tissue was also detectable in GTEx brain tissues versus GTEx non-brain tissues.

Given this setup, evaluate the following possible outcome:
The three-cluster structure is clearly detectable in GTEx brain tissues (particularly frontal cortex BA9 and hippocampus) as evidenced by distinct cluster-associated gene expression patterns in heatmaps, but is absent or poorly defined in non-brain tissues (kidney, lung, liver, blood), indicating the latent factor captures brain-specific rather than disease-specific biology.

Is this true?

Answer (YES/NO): YES